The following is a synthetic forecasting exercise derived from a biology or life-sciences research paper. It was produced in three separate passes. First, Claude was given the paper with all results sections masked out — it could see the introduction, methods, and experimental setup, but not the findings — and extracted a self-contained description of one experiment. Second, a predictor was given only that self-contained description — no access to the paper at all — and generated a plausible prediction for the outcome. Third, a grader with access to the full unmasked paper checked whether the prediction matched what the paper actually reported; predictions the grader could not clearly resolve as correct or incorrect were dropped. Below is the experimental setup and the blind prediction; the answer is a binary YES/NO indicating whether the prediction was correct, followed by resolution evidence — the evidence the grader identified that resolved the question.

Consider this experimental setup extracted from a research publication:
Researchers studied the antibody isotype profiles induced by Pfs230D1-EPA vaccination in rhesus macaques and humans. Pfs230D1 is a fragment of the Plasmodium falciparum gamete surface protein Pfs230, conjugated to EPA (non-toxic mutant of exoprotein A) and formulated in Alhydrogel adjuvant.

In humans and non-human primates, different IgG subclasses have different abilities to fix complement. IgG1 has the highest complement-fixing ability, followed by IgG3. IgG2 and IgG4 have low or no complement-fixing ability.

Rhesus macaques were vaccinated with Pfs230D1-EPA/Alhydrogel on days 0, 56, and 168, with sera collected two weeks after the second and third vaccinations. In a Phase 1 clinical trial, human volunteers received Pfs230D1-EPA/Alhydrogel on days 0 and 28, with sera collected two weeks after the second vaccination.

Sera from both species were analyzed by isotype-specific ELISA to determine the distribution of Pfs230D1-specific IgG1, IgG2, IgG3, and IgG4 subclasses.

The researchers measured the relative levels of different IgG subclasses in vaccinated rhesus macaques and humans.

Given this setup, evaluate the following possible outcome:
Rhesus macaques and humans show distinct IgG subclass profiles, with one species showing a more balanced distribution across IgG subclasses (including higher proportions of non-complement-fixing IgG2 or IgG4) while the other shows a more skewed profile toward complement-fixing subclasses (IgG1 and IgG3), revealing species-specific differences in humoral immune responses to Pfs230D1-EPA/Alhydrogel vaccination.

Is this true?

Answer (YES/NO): NO